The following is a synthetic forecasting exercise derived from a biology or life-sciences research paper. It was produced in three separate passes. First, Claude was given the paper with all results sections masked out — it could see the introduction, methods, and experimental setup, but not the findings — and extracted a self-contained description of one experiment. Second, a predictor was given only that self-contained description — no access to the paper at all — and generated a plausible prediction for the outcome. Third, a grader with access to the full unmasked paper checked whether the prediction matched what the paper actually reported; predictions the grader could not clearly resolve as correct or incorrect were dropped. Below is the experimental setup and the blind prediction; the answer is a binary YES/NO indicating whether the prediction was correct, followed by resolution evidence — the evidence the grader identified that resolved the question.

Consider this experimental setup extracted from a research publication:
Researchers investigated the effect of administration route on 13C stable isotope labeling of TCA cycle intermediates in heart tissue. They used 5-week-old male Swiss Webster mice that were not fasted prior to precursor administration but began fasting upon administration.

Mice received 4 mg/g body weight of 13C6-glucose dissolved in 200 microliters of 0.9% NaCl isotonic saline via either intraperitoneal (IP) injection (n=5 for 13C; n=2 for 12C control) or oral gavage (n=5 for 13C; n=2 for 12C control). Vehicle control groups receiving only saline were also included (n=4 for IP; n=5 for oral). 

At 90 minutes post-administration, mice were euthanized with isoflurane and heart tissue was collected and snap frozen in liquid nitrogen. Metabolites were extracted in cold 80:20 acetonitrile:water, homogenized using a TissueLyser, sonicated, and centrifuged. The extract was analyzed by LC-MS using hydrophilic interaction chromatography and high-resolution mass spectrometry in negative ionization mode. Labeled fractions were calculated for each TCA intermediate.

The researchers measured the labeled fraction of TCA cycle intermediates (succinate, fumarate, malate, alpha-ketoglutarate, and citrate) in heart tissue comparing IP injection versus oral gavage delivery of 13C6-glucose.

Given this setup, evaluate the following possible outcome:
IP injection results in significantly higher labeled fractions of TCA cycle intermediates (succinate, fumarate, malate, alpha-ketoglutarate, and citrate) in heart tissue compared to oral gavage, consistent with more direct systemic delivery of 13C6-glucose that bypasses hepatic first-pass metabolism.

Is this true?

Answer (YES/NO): NO